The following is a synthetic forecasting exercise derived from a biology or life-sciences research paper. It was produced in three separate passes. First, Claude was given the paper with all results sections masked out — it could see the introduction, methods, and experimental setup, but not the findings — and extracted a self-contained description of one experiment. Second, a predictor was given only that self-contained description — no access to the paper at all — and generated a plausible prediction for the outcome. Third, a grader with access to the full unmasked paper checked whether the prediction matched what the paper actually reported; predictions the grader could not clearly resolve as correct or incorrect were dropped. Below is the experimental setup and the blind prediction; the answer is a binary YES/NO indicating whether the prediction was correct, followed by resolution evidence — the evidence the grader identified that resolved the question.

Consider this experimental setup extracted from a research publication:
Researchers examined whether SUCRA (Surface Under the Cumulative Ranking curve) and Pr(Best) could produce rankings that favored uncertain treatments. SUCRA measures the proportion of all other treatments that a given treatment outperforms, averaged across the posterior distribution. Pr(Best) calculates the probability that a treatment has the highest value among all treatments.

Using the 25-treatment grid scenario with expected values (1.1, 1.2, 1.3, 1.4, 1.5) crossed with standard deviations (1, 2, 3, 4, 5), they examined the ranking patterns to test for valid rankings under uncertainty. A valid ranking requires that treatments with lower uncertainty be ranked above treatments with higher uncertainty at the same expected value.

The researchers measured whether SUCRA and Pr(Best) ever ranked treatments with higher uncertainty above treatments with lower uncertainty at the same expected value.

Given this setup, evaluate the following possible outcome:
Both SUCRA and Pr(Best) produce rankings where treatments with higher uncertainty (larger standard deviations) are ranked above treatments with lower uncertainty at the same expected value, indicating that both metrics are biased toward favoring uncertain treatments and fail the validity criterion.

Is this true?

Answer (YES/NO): YES